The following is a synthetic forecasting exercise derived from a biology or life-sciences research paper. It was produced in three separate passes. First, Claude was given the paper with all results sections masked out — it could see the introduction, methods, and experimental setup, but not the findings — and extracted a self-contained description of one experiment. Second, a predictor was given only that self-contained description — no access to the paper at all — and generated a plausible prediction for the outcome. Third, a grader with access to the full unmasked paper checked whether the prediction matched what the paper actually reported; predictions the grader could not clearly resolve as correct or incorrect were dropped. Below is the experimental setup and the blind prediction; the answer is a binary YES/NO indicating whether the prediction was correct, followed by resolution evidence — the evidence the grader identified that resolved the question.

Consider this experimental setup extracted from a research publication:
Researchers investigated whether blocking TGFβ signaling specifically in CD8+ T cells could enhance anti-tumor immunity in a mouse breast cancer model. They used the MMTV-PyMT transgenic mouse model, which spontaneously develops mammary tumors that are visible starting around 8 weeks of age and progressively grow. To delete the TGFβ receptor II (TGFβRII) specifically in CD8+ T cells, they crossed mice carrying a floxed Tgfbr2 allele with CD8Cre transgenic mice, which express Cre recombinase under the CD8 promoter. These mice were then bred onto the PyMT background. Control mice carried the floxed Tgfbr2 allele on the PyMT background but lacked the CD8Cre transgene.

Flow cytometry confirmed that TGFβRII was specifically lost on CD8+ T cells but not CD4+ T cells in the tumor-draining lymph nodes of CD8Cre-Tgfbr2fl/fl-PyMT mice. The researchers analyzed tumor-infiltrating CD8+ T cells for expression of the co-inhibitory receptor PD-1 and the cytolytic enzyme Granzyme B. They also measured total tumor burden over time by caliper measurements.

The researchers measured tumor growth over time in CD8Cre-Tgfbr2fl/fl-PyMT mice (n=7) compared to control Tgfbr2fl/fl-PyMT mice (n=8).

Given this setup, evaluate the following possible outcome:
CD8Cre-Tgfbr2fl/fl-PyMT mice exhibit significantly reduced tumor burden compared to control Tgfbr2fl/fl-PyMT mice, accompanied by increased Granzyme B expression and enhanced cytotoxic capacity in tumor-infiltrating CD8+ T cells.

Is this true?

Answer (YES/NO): NO